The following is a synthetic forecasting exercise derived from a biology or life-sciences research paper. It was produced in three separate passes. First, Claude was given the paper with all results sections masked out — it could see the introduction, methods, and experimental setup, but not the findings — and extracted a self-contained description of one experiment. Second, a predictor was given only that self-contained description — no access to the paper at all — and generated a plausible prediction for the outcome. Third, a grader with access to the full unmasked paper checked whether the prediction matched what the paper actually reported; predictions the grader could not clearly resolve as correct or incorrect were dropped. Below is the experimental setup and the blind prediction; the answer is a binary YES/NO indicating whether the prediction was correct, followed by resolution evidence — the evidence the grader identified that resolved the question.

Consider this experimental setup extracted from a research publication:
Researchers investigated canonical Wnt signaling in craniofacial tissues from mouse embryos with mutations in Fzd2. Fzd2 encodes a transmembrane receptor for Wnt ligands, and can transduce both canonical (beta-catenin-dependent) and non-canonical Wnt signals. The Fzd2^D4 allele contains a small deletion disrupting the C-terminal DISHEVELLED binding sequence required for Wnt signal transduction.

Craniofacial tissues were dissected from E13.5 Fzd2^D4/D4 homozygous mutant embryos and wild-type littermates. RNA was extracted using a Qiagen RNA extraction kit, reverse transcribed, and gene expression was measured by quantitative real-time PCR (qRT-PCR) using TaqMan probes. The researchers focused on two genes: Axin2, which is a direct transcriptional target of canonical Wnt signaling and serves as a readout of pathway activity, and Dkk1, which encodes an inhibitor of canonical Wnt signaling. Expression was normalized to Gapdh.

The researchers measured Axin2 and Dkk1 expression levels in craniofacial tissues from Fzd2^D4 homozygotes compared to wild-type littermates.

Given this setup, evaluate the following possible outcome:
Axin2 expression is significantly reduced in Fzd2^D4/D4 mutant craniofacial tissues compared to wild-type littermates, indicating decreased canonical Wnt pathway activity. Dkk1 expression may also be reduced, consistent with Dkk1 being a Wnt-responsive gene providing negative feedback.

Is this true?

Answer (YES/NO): YES